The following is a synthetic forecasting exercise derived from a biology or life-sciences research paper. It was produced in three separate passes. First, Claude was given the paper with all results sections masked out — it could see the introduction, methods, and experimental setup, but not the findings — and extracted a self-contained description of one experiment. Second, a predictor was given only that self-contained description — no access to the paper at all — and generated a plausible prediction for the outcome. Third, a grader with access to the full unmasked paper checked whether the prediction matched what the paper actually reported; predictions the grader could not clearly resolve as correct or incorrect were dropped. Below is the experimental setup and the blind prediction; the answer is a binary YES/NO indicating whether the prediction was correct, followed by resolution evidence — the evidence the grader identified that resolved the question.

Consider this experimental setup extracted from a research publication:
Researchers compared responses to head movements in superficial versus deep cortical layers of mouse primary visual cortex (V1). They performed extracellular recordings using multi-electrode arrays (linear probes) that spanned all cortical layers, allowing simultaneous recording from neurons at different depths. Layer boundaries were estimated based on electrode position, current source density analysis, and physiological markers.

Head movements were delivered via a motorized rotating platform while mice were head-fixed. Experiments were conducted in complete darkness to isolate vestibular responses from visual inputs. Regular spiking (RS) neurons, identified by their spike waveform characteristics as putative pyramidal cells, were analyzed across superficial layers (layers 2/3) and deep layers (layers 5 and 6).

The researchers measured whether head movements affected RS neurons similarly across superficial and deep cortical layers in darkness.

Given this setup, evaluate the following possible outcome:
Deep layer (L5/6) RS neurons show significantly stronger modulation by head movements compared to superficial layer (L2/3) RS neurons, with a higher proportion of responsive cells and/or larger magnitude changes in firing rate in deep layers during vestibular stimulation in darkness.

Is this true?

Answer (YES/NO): NO